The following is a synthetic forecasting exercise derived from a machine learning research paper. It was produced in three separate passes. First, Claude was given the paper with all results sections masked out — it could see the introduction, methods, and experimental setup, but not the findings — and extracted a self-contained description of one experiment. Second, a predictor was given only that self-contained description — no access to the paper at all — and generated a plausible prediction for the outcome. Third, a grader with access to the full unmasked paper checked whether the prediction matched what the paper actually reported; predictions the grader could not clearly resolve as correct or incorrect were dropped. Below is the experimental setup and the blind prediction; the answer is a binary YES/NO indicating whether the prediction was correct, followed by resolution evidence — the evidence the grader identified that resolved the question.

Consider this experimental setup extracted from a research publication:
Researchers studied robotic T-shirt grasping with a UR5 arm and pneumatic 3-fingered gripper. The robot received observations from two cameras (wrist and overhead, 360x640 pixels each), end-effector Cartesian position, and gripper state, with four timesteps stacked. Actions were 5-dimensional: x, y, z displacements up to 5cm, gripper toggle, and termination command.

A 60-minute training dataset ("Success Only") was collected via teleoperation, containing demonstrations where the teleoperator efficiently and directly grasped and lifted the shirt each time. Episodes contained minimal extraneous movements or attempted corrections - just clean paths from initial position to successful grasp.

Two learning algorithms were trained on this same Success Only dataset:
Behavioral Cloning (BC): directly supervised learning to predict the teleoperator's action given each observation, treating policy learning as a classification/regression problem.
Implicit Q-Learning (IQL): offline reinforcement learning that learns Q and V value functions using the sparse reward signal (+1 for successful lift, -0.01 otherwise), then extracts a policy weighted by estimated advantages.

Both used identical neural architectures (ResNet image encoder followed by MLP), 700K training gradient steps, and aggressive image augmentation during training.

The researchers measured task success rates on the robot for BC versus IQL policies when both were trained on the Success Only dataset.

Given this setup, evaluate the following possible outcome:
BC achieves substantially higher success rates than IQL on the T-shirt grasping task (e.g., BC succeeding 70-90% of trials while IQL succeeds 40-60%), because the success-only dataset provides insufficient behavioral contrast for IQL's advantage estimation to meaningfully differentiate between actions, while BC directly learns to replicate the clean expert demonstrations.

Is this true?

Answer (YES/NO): NO